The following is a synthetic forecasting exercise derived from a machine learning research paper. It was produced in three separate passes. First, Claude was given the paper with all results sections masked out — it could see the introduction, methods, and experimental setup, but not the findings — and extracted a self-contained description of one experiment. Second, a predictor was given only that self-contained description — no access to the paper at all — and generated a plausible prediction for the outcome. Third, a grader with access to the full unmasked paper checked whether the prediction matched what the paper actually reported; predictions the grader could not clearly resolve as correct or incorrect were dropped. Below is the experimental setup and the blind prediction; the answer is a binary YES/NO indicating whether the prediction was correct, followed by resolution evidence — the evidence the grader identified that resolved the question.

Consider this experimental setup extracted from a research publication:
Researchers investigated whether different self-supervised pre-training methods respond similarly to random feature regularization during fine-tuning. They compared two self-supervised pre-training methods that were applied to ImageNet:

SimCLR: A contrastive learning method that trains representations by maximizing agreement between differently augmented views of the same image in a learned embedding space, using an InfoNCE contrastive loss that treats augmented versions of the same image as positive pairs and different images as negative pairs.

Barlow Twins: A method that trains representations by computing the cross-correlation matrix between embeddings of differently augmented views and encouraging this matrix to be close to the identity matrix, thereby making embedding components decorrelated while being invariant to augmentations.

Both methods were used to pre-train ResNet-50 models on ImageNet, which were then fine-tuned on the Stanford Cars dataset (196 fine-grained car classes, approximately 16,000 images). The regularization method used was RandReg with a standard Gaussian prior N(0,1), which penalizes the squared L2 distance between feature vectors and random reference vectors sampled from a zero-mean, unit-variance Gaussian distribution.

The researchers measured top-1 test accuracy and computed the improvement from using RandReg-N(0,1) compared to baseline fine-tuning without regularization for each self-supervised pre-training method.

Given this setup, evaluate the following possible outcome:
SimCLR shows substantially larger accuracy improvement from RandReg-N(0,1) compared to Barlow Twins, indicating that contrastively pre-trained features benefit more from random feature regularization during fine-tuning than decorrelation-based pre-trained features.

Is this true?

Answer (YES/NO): NO